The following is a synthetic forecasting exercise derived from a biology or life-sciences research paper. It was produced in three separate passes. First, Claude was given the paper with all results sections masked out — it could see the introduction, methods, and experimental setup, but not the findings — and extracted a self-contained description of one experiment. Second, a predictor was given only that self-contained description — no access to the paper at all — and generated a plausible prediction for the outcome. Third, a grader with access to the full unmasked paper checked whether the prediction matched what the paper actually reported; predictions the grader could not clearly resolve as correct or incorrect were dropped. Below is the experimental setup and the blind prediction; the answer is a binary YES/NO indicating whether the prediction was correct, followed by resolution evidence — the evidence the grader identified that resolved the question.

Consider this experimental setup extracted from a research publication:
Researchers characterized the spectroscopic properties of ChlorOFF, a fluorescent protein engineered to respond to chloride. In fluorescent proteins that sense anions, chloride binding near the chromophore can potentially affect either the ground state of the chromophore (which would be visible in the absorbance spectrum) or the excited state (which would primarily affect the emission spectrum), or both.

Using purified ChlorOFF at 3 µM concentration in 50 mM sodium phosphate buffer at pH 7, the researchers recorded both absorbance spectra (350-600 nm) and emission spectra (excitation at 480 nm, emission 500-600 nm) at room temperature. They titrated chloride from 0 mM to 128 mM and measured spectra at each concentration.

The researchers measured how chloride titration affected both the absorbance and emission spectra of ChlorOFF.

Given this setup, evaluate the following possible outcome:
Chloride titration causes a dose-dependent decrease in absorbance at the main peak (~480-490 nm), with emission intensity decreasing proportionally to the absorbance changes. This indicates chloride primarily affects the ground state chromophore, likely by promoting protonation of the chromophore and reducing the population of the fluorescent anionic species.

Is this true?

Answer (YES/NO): NO